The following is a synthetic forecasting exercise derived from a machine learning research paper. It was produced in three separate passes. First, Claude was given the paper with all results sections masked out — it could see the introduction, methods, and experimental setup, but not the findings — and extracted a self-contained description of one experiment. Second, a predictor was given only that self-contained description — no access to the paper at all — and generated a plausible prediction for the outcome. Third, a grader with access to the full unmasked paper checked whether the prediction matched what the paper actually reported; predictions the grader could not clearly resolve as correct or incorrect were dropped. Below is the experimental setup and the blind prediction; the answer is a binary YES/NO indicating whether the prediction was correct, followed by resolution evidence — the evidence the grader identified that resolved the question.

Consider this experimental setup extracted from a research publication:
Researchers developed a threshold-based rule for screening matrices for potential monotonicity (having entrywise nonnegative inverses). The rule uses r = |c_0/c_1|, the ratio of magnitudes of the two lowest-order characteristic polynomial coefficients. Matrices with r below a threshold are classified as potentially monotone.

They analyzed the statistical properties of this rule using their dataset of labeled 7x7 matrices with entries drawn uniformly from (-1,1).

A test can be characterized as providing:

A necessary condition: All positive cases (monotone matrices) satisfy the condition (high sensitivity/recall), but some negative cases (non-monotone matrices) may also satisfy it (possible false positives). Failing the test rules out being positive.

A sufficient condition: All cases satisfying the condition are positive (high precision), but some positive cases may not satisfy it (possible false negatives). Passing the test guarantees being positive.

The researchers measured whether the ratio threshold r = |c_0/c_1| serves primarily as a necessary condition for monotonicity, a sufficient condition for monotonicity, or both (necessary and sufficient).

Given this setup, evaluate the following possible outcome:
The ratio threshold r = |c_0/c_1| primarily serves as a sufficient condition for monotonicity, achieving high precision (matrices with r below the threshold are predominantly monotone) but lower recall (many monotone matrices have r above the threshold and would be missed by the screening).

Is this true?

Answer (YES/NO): NO